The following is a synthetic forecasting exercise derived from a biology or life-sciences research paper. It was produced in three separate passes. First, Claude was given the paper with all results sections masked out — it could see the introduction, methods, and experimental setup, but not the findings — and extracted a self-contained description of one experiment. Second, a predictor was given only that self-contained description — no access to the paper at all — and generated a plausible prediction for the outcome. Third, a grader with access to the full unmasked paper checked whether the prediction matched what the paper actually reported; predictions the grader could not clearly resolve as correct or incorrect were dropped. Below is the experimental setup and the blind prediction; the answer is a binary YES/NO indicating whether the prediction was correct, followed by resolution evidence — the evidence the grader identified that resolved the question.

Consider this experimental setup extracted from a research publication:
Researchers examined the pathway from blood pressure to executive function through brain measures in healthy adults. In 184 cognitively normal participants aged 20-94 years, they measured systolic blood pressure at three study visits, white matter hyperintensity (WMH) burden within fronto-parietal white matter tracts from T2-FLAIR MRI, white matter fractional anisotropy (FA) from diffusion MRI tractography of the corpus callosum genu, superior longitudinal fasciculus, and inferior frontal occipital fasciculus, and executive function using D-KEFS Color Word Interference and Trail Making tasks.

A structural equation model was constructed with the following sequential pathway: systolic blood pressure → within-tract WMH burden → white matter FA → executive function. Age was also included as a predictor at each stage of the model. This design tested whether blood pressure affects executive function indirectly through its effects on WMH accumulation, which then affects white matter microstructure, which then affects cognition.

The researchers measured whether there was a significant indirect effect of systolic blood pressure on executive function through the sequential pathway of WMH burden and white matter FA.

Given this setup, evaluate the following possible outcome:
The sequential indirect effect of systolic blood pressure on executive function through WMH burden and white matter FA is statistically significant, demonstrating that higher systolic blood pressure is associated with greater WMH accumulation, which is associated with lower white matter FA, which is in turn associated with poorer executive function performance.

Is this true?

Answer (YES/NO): NO